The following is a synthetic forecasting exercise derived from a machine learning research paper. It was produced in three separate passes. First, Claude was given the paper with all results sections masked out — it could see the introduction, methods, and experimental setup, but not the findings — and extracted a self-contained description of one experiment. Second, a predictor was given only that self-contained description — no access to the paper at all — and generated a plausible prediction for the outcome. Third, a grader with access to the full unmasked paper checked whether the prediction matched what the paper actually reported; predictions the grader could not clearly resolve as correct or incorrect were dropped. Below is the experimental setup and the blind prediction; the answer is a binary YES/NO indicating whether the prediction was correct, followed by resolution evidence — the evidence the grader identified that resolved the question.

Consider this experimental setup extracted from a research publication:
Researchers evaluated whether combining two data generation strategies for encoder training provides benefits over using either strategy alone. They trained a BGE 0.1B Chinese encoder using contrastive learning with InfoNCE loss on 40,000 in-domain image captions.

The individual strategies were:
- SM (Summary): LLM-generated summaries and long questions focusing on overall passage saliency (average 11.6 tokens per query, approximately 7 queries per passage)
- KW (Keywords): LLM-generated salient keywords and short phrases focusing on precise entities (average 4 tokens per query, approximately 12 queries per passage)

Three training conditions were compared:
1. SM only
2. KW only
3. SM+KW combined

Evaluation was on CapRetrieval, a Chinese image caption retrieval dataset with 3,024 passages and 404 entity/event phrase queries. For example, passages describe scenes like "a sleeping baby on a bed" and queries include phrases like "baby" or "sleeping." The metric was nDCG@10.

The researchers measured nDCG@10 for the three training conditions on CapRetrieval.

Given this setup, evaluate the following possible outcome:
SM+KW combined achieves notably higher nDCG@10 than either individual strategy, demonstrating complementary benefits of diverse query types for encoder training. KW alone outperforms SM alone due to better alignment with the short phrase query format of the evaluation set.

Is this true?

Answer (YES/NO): YES